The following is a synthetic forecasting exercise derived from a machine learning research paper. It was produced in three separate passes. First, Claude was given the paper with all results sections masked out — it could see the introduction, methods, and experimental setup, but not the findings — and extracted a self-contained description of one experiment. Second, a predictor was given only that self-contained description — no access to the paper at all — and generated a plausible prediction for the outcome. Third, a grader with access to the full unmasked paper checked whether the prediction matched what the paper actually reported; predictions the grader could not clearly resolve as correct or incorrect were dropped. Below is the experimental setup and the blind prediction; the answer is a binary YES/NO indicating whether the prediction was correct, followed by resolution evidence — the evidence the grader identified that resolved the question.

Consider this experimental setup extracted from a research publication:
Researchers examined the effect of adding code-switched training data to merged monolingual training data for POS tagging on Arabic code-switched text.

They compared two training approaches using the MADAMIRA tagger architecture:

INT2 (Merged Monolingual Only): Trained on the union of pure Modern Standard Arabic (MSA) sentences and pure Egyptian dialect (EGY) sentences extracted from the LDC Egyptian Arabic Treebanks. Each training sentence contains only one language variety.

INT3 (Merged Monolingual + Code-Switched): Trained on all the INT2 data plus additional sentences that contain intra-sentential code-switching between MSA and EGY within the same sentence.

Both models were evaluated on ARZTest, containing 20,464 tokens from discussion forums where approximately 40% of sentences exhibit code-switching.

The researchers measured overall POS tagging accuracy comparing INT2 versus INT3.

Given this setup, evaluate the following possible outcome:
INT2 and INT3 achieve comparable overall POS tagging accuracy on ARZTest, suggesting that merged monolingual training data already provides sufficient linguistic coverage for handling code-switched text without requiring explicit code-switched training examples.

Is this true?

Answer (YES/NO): NO